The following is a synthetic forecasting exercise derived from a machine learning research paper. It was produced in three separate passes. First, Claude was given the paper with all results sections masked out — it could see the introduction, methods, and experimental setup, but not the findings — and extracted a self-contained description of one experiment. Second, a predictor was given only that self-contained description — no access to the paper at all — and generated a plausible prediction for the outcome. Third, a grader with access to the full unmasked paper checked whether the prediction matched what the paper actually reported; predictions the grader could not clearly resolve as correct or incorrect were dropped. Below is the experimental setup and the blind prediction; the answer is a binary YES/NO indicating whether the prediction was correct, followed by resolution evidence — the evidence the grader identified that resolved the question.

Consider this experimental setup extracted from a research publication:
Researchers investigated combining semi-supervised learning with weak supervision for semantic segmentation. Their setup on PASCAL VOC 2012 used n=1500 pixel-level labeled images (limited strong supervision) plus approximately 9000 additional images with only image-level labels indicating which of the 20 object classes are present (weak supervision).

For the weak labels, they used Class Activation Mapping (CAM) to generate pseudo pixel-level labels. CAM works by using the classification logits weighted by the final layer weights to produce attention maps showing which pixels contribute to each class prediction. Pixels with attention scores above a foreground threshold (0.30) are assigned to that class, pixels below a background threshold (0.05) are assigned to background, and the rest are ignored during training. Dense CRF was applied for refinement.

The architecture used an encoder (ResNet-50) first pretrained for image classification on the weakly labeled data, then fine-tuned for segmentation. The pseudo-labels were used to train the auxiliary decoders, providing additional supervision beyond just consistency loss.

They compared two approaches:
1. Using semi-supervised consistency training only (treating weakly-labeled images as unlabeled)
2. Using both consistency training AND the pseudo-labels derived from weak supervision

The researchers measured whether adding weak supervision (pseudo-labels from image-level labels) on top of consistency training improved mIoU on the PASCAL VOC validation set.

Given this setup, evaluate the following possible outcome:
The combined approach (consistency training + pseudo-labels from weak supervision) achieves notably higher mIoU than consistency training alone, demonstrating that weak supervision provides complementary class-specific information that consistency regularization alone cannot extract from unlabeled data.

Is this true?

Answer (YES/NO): YES